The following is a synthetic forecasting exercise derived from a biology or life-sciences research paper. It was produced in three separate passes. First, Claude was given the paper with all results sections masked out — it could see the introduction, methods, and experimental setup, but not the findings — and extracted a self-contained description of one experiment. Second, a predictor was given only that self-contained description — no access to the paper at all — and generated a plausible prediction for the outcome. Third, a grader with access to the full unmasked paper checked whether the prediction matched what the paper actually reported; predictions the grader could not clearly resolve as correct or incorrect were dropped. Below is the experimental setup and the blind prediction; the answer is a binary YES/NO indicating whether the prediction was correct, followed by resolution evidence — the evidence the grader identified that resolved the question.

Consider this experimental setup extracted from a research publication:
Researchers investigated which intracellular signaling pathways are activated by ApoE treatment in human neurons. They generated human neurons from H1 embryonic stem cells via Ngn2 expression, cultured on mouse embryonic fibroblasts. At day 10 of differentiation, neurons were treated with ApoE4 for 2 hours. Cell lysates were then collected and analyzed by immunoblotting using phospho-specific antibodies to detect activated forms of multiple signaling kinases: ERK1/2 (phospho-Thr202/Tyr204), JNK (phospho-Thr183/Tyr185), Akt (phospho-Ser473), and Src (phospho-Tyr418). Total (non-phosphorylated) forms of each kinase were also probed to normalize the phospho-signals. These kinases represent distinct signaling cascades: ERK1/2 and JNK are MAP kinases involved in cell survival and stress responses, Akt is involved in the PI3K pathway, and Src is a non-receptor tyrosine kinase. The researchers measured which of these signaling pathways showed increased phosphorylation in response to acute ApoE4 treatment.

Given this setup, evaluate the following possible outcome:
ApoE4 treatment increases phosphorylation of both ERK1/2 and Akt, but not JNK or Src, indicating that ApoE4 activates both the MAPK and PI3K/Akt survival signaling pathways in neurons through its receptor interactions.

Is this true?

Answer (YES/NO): NO